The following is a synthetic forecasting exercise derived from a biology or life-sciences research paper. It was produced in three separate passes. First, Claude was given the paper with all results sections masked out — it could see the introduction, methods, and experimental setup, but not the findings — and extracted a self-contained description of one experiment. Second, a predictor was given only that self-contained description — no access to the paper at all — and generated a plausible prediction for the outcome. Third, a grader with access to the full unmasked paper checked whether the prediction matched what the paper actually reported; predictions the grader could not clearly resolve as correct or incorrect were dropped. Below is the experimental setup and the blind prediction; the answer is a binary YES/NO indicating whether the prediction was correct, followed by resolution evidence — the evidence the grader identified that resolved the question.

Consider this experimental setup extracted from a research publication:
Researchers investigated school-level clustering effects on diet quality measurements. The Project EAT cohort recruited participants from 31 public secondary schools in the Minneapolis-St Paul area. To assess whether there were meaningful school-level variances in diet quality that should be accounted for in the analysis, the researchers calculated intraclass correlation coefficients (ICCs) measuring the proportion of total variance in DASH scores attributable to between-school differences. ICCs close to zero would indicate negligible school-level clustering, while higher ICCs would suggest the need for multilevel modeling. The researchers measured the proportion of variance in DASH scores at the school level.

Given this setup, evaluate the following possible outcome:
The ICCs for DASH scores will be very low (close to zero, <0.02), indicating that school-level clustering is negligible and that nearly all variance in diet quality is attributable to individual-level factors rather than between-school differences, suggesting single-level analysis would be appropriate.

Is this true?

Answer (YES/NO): NO